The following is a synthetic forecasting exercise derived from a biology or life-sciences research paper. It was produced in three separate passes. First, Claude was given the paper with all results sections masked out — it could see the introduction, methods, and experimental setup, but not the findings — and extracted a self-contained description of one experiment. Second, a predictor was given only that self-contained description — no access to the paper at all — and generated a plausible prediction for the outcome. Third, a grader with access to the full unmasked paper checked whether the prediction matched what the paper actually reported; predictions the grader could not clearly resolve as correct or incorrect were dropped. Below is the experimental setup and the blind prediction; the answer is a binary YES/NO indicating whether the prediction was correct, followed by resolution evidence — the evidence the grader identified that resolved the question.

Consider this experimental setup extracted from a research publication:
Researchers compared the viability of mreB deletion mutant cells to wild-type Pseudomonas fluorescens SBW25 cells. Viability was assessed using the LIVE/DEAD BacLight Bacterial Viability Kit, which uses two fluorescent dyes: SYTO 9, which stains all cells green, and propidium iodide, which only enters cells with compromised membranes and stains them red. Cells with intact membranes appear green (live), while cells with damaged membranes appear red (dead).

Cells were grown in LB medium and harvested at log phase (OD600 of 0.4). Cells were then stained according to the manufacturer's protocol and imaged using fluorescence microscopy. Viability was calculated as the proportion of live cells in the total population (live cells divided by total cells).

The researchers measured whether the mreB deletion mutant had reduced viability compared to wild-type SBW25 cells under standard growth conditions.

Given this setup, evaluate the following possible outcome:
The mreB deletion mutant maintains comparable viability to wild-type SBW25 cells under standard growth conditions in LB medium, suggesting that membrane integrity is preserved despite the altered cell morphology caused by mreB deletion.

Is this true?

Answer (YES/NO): NO